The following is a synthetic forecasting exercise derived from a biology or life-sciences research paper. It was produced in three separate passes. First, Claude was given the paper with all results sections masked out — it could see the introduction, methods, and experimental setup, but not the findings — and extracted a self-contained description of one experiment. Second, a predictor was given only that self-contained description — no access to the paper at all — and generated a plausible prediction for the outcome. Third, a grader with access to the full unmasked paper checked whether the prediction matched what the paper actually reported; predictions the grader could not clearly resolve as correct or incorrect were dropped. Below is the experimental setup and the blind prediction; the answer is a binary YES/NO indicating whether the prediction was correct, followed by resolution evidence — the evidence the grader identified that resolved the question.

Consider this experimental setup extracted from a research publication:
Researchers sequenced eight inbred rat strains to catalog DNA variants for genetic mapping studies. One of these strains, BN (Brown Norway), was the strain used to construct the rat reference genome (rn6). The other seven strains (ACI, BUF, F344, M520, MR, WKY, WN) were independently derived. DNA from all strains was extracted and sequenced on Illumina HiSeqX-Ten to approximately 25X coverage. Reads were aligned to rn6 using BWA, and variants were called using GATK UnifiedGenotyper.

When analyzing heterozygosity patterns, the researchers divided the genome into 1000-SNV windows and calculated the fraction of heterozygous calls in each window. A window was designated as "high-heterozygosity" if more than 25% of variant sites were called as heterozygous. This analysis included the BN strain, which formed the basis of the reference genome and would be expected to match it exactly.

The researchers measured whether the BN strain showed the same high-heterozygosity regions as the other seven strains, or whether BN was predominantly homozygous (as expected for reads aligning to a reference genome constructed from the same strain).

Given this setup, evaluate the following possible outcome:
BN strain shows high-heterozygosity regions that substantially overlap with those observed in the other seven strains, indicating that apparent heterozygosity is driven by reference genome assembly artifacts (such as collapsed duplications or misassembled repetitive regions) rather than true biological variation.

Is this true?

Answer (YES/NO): YES